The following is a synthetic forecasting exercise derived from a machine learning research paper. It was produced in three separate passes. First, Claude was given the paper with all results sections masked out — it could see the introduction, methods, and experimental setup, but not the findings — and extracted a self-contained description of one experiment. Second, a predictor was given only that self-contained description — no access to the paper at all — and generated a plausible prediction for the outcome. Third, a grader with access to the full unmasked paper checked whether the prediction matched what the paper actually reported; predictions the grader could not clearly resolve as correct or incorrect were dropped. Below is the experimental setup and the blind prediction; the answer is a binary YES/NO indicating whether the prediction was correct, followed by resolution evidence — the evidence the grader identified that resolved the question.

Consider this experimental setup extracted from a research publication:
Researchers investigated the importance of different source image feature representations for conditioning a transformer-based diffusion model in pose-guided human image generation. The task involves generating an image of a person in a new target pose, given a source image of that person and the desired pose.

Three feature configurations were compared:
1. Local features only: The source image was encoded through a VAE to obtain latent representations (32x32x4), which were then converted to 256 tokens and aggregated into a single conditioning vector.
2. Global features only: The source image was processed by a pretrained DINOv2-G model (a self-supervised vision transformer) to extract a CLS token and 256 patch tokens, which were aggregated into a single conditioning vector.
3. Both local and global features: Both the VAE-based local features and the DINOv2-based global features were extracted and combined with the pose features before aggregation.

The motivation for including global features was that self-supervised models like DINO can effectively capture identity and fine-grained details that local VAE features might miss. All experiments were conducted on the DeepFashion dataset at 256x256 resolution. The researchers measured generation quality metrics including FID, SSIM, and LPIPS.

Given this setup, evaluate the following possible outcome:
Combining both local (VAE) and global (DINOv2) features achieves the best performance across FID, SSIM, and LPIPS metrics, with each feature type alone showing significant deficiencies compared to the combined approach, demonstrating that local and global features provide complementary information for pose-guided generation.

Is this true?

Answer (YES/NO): NO